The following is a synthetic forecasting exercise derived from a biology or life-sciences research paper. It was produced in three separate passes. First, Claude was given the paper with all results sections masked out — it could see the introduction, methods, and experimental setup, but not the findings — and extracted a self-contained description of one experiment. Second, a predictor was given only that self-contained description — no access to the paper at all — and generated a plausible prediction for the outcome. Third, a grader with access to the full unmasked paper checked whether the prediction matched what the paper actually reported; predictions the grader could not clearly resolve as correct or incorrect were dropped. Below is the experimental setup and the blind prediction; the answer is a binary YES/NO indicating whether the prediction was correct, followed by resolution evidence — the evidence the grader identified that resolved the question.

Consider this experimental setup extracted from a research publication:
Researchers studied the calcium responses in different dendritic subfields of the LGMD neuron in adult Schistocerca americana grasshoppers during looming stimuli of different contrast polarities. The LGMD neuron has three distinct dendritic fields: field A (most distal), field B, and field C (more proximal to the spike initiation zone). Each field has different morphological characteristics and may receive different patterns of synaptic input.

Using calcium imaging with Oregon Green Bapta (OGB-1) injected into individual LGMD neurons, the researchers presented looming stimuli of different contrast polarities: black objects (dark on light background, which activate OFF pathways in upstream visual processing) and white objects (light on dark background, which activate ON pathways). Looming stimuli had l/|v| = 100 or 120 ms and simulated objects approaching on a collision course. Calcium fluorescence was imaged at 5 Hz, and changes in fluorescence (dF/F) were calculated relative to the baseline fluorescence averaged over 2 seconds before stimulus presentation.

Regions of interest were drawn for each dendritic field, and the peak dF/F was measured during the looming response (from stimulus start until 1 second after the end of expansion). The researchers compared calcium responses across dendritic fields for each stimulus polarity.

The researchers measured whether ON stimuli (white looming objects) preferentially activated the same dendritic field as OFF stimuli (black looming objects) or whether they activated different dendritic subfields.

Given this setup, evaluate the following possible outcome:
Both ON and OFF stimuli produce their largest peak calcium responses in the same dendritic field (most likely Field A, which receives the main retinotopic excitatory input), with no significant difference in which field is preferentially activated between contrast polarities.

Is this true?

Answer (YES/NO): NO